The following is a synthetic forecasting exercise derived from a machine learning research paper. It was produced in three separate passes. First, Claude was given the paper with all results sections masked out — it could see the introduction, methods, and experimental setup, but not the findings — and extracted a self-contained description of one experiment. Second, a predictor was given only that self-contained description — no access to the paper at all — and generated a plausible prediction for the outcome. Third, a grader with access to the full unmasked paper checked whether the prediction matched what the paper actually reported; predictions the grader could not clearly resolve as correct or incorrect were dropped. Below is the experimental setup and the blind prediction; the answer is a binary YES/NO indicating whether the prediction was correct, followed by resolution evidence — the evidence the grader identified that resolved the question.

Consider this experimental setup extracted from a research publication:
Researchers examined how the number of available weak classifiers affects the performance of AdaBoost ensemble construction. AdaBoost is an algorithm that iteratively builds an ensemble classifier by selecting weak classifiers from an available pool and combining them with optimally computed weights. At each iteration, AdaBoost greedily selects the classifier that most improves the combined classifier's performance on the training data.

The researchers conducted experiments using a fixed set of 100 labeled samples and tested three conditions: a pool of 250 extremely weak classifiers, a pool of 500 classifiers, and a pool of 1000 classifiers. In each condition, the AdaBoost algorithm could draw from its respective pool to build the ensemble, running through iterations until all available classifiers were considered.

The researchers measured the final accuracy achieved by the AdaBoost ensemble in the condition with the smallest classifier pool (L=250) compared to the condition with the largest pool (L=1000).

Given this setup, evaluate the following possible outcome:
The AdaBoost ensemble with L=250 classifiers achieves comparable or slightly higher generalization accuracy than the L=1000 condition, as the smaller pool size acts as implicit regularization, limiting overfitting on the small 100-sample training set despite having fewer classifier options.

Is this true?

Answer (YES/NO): NO